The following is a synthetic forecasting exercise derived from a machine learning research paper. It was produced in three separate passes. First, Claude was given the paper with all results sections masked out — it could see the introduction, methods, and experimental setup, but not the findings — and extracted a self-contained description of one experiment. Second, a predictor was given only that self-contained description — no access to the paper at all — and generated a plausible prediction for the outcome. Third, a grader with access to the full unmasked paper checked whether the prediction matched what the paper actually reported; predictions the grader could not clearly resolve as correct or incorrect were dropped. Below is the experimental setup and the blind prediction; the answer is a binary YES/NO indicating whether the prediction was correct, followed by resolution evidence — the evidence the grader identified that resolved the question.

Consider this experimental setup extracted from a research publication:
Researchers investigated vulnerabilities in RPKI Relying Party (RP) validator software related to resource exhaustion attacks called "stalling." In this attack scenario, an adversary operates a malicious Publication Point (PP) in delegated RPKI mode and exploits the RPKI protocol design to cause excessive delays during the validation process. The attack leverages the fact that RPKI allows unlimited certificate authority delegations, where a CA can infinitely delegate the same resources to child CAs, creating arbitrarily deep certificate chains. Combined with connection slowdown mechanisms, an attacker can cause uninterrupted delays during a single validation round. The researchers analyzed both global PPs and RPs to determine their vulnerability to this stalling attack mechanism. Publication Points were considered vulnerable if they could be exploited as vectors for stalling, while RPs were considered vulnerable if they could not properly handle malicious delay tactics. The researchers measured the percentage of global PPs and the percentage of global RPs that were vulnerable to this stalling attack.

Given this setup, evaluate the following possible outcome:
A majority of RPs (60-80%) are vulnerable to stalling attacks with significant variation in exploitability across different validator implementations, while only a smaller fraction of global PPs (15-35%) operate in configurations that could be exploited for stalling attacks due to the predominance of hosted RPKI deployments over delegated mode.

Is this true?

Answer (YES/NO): NO